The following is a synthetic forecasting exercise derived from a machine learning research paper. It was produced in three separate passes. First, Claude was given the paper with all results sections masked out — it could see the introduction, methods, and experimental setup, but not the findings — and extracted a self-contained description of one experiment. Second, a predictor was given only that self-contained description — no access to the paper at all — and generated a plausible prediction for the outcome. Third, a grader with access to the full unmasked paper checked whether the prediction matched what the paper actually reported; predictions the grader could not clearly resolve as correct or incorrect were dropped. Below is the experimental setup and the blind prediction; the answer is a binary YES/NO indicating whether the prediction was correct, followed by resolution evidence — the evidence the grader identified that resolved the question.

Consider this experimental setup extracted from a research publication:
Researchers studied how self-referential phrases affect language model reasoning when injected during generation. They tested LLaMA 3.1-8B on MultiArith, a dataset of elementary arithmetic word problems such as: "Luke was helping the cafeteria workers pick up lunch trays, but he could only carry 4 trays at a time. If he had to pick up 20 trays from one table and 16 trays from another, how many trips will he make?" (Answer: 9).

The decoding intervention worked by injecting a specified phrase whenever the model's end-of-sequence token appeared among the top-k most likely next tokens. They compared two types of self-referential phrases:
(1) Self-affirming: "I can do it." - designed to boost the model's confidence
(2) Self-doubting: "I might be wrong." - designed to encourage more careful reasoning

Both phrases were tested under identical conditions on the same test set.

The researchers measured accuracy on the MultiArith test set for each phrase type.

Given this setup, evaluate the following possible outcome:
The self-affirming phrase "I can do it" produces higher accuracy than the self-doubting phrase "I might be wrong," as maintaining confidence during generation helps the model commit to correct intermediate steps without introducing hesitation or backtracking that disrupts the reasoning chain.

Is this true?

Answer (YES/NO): NO